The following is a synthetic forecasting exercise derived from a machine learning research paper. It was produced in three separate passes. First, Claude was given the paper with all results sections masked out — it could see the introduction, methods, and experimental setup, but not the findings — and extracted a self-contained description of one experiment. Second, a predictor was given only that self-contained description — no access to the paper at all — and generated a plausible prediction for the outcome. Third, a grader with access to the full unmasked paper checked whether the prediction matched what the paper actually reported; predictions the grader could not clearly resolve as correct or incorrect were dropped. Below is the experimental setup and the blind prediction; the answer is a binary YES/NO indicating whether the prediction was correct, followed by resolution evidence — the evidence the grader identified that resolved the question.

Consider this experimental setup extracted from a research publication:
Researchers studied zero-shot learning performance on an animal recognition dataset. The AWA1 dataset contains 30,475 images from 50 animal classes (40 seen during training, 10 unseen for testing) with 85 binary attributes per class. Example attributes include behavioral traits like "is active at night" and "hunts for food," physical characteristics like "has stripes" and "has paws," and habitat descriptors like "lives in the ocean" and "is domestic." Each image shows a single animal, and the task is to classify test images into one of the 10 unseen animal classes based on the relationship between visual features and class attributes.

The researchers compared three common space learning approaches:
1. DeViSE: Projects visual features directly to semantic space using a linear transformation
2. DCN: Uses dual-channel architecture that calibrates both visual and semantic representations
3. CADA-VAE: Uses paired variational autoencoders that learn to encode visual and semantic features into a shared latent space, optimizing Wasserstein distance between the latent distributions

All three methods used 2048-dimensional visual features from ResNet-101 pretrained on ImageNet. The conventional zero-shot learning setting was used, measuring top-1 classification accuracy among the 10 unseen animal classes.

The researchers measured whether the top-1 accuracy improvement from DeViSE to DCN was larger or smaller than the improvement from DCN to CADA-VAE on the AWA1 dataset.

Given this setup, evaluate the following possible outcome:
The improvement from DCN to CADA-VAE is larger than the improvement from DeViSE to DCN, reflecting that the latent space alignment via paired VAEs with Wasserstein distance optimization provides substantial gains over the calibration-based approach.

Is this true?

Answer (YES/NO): NO